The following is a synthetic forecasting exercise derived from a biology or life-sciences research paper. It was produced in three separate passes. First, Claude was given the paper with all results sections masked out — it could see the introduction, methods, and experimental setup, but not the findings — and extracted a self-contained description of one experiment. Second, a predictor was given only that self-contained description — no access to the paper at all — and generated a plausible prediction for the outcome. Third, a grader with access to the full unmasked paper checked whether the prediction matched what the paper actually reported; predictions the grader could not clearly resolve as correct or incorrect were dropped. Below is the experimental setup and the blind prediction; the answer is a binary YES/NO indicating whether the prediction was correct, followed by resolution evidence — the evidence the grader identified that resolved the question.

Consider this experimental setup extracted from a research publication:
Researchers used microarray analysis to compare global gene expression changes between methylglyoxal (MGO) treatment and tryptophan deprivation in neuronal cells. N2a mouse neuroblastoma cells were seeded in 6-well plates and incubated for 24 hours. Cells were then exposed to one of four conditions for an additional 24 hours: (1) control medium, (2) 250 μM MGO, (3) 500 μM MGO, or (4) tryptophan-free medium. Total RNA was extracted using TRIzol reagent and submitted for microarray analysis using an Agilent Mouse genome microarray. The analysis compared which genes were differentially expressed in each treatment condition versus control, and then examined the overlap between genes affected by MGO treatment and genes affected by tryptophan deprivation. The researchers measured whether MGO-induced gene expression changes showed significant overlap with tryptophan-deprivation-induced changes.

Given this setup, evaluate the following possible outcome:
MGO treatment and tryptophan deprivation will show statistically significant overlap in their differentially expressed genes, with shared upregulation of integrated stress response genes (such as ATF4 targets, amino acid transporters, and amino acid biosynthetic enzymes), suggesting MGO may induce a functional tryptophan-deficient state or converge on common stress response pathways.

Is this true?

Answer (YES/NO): NO